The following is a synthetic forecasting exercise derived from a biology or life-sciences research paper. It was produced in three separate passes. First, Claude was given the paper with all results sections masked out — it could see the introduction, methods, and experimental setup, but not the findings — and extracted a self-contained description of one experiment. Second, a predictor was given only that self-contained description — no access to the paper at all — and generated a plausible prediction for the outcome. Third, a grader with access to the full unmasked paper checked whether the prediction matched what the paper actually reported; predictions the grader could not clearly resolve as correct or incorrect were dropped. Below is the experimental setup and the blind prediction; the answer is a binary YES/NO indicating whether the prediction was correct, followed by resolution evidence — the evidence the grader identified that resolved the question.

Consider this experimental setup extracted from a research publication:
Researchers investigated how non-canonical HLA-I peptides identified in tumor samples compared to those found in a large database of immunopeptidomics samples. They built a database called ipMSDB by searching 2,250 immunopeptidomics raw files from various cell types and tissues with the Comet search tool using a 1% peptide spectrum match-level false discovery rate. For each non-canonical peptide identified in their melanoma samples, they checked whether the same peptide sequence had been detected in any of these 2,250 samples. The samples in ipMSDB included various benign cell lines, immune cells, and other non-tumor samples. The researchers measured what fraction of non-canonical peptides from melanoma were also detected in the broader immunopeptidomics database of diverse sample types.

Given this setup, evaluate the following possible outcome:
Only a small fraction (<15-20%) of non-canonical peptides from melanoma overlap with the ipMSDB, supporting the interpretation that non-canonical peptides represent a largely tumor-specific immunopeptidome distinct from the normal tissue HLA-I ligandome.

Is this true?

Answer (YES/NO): NO